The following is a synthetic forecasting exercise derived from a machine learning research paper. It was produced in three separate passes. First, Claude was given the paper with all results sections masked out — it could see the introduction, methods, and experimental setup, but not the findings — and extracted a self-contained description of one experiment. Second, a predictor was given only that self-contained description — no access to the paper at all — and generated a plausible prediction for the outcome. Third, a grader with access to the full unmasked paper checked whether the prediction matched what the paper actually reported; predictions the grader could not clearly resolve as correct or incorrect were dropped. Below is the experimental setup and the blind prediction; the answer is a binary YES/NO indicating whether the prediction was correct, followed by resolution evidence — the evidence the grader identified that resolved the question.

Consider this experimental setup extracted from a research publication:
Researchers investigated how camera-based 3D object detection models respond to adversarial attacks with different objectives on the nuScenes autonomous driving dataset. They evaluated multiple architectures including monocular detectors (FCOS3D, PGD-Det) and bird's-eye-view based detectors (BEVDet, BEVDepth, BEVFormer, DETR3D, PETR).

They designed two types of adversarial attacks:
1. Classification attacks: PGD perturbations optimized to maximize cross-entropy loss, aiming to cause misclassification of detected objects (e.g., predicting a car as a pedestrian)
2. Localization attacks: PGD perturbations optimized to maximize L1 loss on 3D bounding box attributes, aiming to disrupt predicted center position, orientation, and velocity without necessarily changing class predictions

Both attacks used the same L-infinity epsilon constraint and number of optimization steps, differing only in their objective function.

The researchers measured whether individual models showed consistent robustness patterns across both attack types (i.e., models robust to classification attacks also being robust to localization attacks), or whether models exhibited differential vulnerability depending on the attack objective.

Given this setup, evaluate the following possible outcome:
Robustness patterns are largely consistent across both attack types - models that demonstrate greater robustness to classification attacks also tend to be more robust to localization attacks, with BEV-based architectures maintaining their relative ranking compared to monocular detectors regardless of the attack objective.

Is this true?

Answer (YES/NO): NO